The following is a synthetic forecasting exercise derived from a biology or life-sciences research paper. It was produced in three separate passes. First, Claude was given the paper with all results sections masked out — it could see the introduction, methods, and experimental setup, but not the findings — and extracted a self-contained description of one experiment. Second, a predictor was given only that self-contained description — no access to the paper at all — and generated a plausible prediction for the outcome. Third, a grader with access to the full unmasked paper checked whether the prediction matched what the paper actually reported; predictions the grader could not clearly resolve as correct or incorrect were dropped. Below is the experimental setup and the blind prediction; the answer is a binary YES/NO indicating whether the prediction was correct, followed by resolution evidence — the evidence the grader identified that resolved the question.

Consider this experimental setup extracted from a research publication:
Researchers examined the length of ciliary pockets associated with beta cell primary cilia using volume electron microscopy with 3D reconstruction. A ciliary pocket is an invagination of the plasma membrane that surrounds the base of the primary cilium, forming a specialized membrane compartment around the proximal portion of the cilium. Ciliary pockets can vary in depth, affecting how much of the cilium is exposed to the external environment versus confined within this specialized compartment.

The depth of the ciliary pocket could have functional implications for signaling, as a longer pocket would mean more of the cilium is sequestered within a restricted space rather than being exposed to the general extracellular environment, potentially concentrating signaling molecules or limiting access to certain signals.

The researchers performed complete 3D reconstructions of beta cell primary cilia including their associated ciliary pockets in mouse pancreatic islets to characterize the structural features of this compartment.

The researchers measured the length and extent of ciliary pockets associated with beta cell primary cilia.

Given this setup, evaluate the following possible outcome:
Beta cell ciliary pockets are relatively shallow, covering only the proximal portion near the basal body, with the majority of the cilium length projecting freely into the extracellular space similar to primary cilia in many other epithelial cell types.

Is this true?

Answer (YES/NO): NO